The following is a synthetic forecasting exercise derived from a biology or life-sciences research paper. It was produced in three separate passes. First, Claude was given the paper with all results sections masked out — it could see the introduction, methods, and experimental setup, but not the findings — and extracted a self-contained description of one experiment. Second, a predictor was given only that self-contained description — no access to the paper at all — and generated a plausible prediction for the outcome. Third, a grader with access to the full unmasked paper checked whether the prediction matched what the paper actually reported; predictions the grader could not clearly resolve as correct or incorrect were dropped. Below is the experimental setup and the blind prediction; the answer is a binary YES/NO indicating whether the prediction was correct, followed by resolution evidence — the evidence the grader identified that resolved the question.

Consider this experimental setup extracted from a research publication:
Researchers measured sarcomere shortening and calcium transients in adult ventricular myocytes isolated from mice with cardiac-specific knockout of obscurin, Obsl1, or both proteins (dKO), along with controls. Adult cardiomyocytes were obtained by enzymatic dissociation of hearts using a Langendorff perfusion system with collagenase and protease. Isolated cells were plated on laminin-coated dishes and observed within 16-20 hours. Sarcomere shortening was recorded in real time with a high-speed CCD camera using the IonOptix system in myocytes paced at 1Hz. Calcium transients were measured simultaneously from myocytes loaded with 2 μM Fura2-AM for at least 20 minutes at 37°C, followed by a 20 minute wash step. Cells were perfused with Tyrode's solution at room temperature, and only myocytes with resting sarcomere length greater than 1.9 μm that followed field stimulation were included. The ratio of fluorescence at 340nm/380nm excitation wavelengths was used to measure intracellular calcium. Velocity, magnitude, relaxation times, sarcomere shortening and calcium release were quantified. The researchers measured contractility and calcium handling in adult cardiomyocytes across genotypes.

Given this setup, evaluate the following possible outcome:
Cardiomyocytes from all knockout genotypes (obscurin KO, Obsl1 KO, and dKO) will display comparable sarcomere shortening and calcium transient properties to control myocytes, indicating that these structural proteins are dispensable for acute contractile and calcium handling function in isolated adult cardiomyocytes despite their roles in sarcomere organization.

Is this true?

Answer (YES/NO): NO